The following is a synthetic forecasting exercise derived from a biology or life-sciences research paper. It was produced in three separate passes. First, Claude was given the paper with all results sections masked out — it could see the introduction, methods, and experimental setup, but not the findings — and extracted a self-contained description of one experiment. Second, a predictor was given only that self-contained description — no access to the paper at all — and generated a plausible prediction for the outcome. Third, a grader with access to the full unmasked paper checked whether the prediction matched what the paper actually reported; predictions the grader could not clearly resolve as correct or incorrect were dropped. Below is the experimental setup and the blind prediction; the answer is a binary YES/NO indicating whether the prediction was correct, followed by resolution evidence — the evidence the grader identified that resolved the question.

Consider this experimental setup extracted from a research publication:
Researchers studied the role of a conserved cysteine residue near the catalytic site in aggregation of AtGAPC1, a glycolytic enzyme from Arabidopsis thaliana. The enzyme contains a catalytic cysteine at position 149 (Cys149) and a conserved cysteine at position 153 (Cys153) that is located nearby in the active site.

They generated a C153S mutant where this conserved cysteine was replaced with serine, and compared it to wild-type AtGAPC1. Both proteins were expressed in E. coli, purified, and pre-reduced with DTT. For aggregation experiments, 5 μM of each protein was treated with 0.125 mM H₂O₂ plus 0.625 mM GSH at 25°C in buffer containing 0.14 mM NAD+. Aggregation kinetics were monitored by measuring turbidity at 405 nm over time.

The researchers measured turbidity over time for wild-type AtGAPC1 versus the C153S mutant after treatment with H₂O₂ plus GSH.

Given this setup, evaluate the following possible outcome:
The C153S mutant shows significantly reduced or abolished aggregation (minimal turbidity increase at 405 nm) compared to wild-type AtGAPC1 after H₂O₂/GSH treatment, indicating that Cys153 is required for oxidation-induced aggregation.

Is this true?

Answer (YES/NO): NO